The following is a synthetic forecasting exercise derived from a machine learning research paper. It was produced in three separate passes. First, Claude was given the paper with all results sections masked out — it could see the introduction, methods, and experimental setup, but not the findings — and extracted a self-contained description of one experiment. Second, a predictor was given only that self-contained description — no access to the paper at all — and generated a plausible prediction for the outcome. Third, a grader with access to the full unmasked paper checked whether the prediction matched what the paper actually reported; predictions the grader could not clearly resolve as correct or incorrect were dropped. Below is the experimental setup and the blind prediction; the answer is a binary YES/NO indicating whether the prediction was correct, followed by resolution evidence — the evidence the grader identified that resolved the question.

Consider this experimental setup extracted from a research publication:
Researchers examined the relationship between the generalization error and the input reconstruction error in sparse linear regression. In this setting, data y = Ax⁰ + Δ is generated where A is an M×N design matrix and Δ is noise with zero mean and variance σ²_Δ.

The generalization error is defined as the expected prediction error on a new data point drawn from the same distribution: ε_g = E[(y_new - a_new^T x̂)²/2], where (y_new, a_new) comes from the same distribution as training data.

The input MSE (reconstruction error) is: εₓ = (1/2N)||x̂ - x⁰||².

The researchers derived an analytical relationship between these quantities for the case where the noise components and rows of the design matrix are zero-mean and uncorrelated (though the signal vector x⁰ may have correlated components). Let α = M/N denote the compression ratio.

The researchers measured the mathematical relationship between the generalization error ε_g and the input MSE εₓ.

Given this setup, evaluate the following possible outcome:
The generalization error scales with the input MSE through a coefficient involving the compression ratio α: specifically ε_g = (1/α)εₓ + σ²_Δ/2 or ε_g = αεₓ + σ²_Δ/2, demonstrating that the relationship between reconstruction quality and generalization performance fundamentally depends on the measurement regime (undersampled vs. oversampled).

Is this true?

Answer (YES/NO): YES